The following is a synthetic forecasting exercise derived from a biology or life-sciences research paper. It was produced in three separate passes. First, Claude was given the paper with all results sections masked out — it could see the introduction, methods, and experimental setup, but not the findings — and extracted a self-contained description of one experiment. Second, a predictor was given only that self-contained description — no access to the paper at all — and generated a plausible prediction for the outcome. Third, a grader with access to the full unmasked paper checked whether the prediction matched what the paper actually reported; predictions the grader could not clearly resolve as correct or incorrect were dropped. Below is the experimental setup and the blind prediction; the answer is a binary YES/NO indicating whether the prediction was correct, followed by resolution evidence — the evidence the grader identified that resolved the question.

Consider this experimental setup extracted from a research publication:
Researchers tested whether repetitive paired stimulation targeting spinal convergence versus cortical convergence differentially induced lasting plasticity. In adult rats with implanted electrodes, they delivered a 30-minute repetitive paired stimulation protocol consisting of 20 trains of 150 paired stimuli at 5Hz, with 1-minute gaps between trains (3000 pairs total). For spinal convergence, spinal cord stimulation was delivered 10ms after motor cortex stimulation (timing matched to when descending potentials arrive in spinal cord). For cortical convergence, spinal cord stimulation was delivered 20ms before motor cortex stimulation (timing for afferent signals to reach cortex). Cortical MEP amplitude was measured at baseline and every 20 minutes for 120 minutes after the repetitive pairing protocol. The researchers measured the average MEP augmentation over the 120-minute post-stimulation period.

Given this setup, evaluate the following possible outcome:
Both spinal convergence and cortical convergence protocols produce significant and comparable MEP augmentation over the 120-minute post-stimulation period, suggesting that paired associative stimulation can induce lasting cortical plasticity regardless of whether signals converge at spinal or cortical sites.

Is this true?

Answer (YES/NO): NO